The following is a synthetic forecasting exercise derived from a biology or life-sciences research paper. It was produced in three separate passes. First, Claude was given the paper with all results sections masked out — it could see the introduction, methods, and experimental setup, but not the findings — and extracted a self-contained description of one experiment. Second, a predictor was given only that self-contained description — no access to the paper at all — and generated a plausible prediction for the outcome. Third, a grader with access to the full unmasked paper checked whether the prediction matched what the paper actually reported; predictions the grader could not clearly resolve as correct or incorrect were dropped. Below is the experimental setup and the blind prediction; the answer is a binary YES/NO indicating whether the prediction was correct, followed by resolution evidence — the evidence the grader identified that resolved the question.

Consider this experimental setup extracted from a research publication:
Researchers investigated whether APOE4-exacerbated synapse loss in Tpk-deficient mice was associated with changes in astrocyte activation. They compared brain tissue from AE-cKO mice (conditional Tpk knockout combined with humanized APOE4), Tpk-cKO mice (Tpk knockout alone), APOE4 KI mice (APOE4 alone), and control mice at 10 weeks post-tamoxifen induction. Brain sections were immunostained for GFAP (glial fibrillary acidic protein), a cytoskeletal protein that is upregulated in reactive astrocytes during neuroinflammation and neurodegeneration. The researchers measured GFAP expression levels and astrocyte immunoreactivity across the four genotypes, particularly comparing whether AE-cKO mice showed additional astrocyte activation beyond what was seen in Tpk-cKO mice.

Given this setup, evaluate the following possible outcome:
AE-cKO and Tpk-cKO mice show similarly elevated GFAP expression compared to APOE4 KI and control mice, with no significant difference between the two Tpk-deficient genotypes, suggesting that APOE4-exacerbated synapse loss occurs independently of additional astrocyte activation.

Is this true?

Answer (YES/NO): YES